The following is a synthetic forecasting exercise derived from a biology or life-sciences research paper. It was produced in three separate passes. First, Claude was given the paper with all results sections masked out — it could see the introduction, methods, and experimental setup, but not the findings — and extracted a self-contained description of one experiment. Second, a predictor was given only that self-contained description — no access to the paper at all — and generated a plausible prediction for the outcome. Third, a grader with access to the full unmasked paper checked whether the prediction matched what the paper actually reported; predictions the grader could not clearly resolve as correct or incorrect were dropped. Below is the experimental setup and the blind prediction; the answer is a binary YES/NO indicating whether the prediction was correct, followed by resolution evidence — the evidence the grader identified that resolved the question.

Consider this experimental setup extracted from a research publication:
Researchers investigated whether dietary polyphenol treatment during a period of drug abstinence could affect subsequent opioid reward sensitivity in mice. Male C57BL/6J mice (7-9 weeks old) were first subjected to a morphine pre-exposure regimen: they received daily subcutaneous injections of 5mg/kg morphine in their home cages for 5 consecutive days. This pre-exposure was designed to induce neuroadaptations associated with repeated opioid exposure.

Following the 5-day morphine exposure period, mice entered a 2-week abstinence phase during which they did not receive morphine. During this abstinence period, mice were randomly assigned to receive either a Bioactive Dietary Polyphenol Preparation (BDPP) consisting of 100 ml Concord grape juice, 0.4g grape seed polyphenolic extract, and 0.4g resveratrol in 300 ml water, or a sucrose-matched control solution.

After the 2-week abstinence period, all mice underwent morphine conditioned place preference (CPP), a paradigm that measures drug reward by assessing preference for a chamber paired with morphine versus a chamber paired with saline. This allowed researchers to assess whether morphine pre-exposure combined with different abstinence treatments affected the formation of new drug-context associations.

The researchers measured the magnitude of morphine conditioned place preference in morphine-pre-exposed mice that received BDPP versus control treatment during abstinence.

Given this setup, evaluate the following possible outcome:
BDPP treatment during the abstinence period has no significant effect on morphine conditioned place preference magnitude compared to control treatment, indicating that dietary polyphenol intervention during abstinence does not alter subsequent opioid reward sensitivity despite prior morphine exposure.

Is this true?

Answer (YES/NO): NO